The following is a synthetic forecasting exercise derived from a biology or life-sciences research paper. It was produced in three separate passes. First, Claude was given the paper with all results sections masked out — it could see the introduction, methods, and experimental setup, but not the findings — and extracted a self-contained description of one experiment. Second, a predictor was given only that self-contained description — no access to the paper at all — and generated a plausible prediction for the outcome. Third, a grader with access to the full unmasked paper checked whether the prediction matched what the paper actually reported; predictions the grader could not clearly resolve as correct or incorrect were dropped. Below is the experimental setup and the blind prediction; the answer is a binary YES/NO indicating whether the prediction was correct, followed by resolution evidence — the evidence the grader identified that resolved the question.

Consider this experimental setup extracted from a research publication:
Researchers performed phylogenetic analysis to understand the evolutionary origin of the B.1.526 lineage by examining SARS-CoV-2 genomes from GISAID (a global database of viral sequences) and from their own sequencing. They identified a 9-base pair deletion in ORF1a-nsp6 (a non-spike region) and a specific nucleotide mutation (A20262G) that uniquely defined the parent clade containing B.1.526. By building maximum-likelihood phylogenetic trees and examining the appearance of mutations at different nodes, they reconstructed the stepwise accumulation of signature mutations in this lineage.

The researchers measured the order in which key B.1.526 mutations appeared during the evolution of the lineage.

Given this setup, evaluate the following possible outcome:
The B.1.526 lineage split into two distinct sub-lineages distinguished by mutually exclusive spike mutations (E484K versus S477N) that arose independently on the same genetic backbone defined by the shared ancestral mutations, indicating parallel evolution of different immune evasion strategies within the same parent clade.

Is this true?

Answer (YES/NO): YES